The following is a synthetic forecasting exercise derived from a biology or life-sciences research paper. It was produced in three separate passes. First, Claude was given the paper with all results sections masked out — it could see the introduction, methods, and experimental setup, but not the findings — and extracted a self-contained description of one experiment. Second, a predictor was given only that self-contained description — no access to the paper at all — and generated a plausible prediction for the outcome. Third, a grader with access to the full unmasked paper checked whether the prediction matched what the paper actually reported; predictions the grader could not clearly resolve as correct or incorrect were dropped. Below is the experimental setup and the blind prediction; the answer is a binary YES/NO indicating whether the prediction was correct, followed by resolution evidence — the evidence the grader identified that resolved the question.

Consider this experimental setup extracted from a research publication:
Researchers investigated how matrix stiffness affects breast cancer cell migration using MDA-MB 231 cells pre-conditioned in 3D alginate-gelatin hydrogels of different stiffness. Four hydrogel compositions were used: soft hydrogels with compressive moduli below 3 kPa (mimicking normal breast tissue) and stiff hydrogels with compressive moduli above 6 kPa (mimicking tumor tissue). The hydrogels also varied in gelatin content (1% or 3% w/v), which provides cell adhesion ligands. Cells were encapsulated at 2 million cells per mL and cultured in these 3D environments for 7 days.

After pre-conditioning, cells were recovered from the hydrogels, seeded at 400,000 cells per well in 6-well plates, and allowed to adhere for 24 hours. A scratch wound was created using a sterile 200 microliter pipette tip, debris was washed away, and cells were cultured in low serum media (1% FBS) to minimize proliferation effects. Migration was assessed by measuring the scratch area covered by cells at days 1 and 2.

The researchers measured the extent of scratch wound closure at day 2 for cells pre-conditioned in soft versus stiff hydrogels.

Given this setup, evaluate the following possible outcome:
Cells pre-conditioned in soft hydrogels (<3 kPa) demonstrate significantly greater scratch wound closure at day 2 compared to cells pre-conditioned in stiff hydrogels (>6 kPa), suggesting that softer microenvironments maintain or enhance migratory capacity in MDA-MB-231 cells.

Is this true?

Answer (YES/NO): NO